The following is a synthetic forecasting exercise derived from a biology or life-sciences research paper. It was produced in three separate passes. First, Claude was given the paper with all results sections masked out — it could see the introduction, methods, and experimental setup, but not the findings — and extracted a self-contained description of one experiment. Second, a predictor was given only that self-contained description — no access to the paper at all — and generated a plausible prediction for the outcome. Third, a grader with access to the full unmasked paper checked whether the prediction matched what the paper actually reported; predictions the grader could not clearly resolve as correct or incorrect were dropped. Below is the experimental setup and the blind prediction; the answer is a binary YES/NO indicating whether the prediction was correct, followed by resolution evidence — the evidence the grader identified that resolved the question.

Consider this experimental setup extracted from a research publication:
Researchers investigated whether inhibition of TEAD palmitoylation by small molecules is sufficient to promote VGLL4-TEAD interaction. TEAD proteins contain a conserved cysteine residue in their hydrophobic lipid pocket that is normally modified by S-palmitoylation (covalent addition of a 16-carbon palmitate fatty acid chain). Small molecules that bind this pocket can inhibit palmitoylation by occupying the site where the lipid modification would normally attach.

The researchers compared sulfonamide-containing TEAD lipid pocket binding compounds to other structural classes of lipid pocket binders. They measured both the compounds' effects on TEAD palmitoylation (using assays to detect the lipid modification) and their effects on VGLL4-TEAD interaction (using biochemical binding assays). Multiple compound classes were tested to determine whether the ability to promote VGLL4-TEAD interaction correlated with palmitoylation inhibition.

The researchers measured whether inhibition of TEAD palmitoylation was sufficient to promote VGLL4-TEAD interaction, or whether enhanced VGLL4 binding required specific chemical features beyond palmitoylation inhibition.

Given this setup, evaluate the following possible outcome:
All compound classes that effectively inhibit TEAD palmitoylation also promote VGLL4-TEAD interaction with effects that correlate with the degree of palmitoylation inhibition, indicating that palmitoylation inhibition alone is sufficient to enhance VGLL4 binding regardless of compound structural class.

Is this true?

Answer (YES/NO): NO